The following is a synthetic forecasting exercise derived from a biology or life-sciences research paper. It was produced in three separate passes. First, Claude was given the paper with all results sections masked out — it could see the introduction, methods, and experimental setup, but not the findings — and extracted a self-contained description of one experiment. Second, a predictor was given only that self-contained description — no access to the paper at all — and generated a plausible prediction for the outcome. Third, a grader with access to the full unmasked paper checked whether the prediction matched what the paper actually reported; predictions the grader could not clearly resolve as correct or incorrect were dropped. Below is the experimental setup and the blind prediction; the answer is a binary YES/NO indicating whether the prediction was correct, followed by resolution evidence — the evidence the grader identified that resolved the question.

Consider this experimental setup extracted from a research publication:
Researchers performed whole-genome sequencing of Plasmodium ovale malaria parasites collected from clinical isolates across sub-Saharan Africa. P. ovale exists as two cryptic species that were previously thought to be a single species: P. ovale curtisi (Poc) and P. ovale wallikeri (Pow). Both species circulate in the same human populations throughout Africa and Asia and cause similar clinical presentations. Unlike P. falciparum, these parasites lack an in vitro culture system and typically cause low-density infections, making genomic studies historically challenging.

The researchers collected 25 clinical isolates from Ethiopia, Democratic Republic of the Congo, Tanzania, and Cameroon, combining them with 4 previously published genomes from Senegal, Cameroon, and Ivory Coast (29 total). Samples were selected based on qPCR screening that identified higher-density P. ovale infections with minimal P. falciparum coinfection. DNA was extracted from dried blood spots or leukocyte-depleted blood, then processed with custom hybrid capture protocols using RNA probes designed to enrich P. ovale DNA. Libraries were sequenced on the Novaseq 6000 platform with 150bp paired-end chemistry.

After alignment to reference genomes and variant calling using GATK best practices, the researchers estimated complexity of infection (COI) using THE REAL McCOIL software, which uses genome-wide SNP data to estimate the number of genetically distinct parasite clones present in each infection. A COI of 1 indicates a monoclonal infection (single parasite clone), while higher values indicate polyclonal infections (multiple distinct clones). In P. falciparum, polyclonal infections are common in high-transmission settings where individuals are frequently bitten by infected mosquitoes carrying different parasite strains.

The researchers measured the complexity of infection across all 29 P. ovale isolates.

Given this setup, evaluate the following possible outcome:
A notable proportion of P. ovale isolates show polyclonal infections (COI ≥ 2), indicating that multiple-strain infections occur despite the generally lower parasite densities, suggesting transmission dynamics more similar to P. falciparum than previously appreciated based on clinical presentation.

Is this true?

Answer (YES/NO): NO